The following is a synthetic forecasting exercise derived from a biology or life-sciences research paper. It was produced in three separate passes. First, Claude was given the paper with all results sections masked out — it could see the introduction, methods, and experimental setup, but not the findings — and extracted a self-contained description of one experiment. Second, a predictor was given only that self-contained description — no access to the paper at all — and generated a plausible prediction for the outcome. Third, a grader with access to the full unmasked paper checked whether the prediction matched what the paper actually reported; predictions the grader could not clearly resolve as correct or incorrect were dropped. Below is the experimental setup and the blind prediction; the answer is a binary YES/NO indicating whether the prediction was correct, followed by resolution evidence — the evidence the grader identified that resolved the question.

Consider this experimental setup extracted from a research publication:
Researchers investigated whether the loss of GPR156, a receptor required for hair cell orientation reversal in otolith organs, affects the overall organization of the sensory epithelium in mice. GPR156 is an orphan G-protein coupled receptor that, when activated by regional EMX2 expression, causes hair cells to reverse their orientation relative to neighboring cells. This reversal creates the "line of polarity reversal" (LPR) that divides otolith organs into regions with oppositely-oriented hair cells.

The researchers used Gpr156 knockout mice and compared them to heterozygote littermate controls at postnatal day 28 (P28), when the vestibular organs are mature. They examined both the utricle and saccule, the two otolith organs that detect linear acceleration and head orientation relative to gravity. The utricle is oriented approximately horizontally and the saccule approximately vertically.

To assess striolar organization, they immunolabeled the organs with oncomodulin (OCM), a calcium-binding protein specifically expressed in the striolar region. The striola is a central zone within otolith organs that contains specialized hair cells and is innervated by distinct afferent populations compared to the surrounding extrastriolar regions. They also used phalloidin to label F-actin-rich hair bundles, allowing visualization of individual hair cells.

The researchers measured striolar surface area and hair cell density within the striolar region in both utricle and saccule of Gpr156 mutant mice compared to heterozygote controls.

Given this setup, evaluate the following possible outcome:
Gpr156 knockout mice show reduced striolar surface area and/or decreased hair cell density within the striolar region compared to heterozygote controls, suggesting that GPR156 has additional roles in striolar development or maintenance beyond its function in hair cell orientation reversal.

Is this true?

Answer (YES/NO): NO